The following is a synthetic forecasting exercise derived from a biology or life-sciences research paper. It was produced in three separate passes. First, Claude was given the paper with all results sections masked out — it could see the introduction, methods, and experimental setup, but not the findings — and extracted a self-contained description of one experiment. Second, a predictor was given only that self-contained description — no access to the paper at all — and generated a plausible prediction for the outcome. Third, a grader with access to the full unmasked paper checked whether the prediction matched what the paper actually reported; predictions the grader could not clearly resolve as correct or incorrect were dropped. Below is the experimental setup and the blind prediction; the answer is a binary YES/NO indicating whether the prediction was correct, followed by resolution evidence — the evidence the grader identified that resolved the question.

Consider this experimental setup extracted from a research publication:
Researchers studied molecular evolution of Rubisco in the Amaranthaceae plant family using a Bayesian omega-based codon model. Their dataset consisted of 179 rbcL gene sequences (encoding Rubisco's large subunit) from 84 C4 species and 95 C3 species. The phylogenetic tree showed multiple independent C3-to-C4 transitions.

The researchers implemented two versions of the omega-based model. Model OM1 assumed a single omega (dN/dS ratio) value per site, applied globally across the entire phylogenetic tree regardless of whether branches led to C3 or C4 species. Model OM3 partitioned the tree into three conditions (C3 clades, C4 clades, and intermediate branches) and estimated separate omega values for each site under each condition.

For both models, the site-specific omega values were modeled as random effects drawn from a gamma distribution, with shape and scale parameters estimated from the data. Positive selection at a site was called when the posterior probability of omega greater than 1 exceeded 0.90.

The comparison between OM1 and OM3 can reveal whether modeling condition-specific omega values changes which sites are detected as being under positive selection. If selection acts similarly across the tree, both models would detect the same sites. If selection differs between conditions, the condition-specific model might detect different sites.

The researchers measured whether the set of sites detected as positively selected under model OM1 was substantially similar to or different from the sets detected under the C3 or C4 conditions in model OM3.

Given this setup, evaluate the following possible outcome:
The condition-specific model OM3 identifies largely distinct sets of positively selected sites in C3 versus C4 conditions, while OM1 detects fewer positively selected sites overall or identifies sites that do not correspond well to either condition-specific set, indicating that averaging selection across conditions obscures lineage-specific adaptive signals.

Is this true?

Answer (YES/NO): NO